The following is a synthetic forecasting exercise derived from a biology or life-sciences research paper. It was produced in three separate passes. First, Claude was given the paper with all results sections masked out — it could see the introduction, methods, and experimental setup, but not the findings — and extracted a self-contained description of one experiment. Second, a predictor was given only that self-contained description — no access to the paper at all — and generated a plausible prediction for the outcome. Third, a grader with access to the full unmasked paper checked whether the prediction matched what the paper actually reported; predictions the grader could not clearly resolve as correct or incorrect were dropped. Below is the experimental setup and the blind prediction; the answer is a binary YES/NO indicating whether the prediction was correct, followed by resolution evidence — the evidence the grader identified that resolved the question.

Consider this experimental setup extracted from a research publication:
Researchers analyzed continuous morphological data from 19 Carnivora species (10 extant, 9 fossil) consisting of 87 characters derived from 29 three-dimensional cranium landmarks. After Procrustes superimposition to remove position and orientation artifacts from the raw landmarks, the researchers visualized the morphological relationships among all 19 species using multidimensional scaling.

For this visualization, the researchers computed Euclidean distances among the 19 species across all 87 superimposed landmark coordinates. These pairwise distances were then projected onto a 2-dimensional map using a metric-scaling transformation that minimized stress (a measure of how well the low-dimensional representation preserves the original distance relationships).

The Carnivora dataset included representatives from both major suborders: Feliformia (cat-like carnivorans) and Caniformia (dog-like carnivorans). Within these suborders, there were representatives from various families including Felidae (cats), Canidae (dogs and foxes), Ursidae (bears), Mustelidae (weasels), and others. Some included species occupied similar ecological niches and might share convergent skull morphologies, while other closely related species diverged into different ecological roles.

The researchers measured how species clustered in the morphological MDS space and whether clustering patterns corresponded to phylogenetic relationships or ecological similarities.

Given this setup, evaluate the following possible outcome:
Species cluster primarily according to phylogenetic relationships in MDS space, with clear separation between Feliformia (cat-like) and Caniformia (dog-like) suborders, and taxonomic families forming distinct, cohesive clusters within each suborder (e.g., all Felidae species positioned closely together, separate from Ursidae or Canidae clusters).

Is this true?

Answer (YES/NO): NO